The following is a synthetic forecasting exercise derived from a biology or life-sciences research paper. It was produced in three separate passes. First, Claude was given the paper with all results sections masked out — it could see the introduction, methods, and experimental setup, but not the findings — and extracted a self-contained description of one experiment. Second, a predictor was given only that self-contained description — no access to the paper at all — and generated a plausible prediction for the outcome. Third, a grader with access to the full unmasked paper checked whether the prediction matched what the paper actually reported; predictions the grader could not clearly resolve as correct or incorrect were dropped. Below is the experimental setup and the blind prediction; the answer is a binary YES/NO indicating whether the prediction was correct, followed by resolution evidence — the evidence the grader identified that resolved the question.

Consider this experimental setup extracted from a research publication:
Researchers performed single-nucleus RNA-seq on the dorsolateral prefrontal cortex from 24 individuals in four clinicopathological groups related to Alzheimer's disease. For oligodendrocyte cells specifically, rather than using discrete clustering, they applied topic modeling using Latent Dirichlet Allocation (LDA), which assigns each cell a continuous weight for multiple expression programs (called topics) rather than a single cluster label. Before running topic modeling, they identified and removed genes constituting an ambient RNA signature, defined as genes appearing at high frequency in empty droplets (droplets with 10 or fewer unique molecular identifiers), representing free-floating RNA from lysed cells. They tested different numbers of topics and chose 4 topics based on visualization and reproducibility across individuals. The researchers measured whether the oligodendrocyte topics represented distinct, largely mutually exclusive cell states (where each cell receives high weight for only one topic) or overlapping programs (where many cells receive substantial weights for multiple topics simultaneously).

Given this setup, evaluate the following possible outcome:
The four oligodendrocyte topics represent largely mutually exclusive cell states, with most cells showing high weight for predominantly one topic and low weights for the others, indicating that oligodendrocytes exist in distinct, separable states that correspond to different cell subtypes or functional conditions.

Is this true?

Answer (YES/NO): YES